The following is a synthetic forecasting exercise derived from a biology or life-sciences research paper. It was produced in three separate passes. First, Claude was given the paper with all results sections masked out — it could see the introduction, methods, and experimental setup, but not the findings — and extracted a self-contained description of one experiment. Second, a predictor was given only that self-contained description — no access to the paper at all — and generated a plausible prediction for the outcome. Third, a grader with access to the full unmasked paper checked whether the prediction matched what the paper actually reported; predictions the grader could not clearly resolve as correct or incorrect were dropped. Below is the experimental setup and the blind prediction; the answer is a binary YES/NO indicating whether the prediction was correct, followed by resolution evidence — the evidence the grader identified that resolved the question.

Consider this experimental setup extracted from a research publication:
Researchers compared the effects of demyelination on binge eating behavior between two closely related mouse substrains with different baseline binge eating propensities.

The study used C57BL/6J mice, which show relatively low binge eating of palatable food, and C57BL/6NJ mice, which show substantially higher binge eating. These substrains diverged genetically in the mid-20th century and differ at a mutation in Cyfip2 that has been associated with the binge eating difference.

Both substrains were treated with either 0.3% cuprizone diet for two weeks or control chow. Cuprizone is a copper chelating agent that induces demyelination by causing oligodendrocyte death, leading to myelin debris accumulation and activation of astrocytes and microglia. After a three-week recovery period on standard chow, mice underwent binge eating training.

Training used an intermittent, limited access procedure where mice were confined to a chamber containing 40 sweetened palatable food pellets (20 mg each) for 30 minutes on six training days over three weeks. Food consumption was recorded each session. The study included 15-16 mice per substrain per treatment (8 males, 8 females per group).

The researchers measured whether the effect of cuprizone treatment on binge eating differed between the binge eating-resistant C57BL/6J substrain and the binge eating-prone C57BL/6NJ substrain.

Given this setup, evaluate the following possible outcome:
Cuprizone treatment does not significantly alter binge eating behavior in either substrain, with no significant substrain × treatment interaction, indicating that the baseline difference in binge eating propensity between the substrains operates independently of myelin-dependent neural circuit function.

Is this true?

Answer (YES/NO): NO